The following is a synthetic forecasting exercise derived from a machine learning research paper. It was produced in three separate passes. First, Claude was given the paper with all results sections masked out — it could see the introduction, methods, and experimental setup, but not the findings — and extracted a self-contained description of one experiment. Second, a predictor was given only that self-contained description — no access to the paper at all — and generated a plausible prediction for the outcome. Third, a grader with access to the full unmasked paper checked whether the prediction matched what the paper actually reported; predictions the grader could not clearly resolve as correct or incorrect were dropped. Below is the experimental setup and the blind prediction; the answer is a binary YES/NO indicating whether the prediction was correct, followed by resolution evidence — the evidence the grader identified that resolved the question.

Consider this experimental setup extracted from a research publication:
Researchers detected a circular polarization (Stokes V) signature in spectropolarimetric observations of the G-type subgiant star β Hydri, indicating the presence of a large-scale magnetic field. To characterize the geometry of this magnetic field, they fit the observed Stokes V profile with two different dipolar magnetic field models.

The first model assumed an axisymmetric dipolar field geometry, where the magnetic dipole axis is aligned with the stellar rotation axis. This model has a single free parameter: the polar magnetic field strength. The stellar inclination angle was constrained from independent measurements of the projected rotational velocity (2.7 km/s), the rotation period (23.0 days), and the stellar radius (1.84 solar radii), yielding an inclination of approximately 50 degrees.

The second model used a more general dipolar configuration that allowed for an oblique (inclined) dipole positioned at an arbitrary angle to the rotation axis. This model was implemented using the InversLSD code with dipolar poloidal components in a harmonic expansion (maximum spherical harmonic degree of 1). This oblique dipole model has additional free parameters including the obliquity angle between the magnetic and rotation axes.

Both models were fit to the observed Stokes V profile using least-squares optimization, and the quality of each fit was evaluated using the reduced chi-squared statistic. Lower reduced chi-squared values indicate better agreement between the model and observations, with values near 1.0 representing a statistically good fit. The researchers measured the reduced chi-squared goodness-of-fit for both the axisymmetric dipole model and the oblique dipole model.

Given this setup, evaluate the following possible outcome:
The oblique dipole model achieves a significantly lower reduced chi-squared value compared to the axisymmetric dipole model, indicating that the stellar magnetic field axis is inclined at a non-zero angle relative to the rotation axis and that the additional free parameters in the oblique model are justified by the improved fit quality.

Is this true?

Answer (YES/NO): YES